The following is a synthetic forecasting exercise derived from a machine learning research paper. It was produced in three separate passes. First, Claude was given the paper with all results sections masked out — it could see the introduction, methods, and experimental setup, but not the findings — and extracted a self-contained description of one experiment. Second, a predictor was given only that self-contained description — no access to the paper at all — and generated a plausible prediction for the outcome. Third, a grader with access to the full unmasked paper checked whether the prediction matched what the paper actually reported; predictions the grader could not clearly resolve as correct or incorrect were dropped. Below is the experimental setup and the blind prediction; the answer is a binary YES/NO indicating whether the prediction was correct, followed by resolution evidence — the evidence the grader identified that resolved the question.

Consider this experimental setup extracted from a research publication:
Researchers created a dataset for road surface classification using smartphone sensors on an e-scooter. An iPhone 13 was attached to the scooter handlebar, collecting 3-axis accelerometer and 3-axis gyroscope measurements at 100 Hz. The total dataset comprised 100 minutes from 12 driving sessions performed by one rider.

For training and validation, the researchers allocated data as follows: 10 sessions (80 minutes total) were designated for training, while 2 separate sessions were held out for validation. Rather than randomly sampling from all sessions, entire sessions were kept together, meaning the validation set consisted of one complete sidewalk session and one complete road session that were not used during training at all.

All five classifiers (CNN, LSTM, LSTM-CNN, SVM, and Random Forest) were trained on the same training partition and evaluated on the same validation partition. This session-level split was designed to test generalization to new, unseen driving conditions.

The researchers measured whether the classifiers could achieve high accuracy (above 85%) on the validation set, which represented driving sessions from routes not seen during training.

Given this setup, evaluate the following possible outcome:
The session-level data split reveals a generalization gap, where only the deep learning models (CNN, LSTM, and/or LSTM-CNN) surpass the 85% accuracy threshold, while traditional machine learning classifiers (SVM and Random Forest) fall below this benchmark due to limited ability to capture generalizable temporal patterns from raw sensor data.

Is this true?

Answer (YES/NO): NO